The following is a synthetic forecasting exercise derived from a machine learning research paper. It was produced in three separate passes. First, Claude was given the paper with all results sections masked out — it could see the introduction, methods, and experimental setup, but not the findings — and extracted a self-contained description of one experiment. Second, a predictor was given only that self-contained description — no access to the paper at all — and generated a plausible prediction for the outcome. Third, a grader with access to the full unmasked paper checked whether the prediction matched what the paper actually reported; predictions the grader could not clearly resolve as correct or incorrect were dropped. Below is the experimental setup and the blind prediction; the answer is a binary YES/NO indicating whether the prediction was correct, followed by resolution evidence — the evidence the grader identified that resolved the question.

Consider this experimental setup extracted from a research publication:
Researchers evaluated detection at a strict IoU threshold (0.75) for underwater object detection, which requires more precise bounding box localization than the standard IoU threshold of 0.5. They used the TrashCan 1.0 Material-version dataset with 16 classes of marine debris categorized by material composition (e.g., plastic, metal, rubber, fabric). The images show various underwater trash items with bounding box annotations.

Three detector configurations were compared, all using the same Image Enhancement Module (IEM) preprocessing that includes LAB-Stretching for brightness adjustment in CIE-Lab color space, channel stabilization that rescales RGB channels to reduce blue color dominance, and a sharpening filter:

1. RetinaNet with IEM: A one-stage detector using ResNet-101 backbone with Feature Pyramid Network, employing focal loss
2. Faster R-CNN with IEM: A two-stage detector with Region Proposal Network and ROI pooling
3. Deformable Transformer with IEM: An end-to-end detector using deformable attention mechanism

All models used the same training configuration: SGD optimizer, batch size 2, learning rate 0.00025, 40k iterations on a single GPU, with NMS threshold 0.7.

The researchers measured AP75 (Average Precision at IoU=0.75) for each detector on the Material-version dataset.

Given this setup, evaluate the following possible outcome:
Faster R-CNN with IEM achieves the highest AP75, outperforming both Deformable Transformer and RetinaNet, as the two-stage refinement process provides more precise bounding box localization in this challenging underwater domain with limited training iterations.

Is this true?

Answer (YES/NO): YES